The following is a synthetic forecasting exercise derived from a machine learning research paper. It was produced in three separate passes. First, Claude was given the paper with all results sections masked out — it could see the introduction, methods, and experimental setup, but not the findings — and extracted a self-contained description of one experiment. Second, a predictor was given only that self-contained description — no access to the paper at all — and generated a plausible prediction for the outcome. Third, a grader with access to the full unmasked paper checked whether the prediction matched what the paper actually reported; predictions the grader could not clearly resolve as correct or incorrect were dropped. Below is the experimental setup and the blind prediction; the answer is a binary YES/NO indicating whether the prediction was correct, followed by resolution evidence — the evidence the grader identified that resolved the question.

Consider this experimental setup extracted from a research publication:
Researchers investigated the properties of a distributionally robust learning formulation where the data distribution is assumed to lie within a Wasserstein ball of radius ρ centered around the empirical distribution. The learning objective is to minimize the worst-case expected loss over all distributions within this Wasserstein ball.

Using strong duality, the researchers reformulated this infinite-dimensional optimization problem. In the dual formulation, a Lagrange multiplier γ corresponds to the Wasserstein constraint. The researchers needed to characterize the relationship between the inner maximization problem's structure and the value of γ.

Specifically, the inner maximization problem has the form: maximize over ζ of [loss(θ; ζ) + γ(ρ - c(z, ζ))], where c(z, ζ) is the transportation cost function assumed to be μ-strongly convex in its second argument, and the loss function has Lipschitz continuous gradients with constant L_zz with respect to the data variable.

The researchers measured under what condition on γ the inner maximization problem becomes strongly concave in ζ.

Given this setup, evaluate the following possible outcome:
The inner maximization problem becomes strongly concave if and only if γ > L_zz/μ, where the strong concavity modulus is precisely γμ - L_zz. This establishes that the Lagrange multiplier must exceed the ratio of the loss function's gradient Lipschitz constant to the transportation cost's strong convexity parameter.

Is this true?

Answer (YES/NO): NO